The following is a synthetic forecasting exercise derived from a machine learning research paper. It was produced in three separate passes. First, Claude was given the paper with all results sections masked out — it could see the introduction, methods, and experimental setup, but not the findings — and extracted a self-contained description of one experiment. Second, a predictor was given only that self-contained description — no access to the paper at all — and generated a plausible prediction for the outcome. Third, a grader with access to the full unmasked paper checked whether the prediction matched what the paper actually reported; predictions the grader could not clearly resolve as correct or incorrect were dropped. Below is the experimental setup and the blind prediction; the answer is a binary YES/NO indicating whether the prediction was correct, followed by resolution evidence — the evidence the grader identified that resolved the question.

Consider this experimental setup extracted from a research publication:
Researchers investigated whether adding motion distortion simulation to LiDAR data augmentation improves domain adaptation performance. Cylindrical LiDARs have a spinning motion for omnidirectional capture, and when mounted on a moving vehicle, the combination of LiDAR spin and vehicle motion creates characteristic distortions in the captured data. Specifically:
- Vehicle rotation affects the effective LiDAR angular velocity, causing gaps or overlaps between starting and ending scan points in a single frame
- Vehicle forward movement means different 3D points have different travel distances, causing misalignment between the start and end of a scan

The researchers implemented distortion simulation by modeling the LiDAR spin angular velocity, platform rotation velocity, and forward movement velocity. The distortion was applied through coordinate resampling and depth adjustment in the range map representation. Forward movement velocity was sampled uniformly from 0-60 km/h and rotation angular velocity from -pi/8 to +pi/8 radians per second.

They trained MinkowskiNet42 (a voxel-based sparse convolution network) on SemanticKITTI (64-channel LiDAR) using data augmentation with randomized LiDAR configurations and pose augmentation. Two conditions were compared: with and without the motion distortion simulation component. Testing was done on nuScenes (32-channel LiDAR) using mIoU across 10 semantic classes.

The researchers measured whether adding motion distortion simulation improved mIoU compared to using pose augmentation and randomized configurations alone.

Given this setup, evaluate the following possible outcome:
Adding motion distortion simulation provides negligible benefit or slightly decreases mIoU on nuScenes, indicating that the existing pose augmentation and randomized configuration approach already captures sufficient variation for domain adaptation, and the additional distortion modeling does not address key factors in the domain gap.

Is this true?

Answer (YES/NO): NO